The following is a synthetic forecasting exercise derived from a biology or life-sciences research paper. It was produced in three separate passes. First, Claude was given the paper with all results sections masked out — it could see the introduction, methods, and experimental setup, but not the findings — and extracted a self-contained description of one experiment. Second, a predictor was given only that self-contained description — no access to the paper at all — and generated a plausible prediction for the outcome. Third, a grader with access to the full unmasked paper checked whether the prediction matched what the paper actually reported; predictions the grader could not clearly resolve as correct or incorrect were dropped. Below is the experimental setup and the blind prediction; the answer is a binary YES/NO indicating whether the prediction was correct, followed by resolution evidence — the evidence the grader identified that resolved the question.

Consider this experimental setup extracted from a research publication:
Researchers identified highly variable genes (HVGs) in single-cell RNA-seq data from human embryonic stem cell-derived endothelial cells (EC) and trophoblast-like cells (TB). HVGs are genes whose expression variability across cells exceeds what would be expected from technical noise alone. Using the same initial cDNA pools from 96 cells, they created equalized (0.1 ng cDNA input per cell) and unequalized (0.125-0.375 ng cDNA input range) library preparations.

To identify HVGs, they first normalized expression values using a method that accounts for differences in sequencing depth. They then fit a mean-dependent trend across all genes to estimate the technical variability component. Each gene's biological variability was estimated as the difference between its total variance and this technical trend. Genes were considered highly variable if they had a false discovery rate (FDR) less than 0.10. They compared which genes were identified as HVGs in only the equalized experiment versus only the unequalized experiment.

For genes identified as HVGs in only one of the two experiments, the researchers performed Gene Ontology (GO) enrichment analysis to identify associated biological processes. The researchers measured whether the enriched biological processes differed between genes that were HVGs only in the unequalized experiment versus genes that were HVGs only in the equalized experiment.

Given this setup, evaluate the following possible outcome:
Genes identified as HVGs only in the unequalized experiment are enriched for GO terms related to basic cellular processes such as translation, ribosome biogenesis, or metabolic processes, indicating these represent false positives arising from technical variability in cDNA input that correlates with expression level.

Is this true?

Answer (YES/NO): NO